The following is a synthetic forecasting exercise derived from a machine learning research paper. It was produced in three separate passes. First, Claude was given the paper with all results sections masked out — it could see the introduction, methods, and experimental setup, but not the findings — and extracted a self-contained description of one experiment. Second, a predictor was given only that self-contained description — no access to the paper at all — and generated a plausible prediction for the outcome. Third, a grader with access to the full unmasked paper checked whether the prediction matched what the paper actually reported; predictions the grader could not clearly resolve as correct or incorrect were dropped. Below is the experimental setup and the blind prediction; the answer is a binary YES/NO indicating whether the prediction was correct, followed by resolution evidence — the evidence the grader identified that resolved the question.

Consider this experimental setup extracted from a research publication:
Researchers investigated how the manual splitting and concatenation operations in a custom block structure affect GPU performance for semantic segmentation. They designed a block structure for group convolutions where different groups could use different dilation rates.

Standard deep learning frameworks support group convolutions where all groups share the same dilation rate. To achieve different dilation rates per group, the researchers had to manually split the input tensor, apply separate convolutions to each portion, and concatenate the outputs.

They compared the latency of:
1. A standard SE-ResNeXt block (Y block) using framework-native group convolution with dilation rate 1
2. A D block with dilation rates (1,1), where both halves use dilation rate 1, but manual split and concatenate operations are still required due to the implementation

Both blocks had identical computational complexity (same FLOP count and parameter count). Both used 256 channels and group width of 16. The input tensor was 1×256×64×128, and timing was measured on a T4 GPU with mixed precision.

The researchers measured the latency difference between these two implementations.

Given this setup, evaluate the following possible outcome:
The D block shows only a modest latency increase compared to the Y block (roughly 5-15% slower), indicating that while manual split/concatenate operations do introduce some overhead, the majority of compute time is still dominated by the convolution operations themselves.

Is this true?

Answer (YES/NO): YES